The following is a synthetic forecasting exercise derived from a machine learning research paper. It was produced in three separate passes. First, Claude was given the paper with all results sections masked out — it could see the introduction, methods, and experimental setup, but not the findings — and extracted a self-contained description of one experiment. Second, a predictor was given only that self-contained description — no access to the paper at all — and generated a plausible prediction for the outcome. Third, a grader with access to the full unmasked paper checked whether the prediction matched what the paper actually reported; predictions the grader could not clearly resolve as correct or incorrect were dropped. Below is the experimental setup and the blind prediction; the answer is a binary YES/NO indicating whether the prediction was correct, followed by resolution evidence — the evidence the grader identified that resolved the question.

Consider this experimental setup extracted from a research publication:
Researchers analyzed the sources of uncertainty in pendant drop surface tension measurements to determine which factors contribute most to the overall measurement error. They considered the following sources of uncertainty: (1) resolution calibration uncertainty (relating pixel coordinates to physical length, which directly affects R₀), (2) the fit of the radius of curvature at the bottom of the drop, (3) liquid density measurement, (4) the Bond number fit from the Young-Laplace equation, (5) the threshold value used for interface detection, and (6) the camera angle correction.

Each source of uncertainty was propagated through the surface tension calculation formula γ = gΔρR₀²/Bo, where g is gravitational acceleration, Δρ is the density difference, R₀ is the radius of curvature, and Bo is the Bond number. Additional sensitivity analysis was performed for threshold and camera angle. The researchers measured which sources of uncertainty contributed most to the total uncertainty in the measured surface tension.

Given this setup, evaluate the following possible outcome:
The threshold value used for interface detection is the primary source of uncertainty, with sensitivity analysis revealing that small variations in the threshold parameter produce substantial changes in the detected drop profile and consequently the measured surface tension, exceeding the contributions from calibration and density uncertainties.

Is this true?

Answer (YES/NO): NO